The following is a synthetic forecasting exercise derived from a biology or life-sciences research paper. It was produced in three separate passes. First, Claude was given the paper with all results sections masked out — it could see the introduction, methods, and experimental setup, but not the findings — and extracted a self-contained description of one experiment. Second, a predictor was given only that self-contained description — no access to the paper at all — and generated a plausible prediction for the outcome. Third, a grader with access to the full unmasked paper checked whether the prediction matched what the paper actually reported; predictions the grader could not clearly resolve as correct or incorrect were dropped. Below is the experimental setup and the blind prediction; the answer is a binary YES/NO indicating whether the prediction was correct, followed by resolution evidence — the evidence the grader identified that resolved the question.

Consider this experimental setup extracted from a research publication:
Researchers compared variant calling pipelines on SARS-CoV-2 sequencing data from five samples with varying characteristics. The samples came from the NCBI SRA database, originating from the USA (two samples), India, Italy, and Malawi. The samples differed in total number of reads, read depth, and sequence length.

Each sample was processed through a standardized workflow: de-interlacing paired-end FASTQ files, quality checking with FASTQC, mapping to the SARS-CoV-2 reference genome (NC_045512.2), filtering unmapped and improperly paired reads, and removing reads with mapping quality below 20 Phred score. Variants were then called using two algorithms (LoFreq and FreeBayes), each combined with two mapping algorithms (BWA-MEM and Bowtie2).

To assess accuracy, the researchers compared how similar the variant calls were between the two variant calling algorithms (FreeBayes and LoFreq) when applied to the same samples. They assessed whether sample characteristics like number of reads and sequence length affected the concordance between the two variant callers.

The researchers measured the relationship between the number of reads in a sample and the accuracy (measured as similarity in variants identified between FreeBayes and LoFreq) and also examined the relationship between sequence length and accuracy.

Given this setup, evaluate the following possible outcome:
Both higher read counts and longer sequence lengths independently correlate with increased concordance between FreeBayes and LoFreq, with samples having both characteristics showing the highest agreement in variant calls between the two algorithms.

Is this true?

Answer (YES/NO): NO